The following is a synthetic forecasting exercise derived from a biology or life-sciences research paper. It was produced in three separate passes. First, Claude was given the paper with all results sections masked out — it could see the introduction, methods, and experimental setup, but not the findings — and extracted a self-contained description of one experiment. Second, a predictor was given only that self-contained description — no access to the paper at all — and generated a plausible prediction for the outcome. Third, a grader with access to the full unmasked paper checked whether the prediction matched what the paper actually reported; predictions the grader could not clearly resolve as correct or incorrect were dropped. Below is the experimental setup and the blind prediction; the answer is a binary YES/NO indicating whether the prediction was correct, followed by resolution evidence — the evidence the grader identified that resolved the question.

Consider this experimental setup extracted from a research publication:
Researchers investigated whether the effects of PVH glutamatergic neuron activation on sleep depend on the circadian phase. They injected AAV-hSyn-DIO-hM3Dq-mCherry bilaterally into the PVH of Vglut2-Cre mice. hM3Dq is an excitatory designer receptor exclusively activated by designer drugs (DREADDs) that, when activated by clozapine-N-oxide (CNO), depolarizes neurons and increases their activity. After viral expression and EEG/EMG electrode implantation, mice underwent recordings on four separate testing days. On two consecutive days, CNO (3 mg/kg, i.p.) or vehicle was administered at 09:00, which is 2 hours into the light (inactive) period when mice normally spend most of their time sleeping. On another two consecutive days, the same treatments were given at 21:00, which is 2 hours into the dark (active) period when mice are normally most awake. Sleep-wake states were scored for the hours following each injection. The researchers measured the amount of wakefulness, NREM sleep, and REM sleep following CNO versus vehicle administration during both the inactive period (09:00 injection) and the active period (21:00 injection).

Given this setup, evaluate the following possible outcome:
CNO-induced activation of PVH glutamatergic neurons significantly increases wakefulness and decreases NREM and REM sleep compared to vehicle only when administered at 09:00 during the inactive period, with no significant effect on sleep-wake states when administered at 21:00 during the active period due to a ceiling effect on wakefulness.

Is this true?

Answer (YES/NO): NO